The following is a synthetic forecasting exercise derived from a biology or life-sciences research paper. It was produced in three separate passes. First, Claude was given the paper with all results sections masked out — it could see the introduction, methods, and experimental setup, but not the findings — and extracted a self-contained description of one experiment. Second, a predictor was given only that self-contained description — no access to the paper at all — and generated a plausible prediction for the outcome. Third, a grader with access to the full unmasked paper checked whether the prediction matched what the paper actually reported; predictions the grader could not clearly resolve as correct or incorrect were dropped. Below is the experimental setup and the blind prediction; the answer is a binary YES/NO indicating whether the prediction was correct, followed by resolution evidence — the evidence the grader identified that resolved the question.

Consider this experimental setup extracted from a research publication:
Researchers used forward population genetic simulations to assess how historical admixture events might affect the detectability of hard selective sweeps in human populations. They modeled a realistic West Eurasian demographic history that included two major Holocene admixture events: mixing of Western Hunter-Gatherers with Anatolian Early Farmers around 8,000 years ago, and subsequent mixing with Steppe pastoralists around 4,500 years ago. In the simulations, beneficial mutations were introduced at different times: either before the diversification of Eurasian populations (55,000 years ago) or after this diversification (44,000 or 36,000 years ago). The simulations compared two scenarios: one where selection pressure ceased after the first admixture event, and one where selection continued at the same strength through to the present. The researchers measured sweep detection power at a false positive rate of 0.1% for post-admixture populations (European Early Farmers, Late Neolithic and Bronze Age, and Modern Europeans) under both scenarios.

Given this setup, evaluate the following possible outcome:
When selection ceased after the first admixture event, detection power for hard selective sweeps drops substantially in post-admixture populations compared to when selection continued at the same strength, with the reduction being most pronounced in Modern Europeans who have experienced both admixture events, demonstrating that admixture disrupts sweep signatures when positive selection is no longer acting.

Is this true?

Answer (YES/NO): NO